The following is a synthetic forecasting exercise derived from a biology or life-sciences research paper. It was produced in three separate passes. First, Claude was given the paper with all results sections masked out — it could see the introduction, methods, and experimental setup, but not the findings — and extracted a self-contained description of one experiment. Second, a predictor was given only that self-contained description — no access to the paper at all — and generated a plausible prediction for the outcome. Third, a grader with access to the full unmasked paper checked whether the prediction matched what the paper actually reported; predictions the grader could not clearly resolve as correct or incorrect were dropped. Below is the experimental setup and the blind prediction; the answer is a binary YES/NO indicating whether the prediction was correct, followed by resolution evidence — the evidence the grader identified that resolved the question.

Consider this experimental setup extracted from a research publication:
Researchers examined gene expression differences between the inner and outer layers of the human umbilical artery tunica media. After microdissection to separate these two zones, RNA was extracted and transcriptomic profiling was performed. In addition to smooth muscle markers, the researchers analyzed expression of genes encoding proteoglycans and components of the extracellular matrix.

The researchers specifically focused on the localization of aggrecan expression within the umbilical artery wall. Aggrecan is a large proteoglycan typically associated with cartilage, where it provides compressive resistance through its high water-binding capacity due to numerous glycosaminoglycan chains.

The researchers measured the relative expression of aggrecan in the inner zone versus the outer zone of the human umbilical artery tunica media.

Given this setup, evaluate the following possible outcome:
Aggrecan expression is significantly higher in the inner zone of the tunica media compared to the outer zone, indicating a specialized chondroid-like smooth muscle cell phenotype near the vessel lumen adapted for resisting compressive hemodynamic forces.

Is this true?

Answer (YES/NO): YES